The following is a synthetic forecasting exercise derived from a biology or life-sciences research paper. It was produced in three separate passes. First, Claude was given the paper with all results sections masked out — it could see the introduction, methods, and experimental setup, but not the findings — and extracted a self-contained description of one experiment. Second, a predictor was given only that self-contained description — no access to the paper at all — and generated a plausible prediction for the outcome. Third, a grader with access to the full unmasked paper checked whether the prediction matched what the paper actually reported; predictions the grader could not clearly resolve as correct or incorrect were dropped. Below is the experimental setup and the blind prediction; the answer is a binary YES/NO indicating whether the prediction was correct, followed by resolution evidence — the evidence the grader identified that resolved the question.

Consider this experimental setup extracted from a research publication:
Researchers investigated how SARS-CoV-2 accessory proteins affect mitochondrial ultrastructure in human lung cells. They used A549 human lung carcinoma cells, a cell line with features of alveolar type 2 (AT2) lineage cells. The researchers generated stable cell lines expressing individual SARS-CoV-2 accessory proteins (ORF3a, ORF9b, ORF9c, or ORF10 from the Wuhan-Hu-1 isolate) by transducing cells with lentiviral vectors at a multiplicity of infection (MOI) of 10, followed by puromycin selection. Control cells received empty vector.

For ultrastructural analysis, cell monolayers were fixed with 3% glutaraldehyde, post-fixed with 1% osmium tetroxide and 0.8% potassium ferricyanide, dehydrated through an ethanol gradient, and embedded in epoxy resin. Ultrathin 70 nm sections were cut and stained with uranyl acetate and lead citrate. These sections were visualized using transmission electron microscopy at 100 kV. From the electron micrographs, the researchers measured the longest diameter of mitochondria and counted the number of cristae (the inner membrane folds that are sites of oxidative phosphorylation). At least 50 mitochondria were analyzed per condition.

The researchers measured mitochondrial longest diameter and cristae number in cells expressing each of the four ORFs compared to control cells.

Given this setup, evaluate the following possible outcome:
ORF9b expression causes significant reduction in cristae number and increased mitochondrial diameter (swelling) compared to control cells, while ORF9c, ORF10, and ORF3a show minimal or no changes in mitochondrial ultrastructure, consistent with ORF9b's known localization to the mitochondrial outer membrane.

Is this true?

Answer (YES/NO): NO